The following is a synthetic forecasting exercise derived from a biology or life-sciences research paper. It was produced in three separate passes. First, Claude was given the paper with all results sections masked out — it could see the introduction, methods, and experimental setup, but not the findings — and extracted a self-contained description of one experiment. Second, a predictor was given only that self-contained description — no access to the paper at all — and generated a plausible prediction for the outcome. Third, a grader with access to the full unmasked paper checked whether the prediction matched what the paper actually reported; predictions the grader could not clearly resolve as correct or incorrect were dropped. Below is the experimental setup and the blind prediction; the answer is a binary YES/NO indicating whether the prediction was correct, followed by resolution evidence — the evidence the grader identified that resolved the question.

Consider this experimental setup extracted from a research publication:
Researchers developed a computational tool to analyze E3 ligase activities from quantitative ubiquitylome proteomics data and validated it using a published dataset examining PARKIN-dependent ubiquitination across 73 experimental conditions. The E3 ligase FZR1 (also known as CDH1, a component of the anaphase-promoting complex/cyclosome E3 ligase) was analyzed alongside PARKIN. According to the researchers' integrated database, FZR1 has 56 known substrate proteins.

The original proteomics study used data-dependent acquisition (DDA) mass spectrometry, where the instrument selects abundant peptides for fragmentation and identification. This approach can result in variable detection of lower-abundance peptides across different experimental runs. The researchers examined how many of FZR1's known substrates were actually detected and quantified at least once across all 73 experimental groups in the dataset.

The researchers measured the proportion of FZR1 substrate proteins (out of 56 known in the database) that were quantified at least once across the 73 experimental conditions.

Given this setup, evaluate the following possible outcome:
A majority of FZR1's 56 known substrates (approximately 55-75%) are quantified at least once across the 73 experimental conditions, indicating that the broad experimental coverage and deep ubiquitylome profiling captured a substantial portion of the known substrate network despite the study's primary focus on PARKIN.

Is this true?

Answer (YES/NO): NO